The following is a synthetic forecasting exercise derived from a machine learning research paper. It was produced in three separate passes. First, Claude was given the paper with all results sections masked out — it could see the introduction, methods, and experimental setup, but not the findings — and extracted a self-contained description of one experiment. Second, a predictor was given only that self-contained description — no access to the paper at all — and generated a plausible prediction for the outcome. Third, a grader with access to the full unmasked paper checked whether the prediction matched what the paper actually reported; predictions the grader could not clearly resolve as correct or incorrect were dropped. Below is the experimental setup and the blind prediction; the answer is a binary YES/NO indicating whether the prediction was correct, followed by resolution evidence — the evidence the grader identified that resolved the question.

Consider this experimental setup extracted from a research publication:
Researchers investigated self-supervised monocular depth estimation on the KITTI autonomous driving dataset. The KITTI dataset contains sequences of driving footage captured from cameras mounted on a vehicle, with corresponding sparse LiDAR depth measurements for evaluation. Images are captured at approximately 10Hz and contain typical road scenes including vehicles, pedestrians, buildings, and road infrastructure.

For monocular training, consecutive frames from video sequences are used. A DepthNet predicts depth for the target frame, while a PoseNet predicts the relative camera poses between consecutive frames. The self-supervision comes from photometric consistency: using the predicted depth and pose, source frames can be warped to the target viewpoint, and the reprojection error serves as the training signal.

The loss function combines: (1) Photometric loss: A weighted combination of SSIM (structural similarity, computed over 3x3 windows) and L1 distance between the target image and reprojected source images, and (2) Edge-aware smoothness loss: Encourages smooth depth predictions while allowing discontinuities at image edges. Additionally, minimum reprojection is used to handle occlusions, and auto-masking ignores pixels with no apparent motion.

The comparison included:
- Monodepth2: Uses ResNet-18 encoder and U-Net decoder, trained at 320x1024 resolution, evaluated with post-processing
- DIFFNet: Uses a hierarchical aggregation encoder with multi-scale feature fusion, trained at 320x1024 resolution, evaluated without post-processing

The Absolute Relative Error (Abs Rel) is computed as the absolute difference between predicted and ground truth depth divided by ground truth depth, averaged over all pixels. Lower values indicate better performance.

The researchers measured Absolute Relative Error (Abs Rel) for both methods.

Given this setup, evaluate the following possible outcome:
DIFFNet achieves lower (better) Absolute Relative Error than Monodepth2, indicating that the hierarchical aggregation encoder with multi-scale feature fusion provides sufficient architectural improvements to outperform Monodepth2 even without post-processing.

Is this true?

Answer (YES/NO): YES